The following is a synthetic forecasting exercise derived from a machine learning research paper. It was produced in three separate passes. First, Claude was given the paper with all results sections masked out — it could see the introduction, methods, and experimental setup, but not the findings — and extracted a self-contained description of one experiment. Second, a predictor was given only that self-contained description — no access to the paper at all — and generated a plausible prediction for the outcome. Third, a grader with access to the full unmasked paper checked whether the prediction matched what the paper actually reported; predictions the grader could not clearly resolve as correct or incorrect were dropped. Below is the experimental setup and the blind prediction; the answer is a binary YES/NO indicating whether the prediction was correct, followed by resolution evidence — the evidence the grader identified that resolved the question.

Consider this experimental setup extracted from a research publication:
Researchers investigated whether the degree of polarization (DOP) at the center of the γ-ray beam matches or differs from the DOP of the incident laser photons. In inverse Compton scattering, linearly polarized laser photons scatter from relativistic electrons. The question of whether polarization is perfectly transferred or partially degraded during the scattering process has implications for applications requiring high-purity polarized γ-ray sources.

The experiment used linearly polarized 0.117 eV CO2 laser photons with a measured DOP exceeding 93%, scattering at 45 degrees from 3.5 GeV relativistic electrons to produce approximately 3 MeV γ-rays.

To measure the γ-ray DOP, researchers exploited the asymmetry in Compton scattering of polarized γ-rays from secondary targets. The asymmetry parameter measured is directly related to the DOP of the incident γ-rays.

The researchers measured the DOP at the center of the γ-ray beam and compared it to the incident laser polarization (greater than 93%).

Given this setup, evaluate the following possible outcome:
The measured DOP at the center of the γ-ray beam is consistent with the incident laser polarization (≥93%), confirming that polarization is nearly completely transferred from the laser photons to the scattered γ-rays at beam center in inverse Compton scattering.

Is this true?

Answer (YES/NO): YES